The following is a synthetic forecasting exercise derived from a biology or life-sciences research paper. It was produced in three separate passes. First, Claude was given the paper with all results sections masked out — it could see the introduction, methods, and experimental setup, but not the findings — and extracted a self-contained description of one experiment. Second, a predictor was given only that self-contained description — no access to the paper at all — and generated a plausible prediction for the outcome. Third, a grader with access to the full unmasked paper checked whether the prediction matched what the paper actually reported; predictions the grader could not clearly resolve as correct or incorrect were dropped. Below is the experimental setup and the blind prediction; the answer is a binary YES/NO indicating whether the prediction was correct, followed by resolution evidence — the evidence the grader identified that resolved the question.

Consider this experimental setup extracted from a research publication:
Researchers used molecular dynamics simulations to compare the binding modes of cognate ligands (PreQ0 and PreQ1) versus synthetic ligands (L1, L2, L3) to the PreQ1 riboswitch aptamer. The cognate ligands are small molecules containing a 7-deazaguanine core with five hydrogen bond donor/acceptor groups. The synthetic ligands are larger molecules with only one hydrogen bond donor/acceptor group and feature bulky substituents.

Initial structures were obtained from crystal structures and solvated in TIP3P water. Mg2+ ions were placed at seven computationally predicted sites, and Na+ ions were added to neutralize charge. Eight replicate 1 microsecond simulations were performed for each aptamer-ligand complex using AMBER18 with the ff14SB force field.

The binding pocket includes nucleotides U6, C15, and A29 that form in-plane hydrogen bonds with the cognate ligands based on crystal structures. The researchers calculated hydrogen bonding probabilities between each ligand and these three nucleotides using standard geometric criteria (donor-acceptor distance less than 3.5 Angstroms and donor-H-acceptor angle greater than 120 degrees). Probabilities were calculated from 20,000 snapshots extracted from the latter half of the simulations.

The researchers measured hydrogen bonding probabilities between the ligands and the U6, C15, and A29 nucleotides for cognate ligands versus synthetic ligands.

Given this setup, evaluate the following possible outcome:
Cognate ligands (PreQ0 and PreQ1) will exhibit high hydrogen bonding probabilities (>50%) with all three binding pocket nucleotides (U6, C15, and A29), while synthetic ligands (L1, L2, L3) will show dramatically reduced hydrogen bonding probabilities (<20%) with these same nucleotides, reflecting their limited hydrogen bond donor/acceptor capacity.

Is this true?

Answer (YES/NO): NO